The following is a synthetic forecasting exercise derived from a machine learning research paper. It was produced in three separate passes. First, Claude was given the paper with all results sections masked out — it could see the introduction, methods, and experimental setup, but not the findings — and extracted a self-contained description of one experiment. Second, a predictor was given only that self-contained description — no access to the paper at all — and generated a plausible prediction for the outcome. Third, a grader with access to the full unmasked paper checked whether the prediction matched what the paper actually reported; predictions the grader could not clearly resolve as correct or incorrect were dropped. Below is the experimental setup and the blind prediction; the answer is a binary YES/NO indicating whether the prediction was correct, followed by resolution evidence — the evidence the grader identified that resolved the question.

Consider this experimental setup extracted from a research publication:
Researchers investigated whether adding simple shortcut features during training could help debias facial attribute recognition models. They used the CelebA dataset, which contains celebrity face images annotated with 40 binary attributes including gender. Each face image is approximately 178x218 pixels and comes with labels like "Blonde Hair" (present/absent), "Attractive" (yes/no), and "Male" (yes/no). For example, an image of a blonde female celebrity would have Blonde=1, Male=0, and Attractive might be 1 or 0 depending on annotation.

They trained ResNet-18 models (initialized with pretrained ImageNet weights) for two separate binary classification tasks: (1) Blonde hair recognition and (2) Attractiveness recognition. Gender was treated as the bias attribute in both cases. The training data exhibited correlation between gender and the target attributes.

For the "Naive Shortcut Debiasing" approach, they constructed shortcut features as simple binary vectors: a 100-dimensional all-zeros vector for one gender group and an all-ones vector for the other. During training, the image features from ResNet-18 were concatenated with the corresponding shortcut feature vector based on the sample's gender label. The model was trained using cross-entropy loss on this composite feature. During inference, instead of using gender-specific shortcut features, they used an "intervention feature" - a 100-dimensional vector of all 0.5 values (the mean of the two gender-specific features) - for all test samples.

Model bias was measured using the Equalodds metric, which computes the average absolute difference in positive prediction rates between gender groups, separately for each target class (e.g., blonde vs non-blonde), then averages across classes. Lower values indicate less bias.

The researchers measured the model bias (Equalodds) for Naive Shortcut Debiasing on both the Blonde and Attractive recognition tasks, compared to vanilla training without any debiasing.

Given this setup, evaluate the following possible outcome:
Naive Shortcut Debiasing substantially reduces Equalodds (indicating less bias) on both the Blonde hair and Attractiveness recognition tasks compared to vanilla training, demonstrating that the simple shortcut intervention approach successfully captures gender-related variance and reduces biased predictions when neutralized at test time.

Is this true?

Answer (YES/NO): NO